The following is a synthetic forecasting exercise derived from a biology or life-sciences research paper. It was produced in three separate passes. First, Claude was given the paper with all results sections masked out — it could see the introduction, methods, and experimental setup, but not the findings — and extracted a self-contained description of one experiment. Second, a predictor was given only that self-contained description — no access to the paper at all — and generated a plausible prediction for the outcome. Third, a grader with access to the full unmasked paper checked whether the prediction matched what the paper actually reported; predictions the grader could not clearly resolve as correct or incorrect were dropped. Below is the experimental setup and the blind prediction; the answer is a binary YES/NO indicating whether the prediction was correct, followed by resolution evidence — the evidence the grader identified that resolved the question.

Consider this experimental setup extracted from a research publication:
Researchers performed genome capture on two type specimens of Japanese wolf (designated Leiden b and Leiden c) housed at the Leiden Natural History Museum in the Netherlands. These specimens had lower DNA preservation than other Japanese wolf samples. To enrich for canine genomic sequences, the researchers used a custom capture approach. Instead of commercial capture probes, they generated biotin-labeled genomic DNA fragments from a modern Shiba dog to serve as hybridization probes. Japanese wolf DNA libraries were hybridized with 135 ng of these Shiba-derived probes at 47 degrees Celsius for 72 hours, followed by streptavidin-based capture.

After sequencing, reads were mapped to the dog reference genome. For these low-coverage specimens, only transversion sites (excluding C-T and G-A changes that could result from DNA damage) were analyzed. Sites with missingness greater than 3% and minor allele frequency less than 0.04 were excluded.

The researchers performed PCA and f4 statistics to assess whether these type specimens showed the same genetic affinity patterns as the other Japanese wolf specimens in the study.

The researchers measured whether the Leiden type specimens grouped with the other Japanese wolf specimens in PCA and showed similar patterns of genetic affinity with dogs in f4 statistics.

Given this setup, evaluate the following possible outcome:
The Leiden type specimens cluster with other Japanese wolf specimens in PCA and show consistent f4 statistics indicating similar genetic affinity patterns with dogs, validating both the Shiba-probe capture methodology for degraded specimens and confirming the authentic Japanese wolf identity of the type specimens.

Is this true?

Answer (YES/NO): NO